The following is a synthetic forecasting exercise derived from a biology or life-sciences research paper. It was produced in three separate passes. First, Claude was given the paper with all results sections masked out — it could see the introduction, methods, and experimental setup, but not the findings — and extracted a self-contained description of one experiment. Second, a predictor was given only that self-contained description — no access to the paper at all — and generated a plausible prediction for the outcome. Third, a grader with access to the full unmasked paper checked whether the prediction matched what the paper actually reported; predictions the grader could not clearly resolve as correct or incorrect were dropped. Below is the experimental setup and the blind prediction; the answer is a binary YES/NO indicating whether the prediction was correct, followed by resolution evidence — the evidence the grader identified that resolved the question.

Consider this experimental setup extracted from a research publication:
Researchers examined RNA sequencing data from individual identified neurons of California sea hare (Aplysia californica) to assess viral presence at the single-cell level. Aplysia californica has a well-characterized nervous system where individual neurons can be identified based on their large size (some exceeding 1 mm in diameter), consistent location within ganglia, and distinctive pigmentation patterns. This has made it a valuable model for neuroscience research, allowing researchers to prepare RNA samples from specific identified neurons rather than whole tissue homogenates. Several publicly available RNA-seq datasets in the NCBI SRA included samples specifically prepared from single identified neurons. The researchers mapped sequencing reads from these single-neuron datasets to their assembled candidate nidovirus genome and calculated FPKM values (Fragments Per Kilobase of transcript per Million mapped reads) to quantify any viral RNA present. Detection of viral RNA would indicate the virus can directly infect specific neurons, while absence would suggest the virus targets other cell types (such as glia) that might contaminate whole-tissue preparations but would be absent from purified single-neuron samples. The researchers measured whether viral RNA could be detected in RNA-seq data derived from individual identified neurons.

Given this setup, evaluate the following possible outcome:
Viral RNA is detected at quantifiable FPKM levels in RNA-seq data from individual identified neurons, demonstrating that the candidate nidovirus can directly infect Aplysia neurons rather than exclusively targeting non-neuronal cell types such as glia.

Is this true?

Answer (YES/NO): YES